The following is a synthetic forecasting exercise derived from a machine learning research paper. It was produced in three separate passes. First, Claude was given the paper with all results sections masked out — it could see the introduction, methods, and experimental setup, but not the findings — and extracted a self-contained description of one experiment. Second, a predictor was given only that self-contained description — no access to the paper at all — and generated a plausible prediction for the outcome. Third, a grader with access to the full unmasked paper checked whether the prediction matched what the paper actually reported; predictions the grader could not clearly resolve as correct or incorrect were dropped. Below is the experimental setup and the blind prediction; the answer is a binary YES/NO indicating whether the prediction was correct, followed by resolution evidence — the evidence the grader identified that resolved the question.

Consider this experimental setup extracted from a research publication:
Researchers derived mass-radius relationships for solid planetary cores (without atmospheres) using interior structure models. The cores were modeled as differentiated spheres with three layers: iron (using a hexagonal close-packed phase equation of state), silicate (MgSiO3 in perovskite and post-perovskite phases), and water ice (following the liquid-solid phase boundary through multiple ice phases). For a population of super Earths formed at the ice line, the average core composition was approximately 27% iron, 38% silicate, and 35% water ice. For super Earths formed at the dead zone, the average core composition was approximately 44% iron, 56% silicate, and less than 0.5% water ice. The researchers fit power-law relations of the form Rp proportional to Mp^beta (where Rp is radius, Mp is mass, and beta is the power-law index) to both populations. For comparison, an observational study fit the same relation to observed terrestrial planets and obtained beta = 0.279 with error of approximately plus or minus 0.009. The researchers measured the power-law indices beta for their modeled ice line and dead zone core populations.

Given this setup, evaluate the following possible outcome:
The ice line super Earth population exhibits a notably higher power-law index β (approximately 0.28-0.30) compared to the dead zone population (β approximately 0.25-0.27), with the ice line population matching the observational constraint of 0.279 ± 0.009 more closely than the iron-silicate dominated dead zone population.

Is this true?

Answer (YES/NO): NO